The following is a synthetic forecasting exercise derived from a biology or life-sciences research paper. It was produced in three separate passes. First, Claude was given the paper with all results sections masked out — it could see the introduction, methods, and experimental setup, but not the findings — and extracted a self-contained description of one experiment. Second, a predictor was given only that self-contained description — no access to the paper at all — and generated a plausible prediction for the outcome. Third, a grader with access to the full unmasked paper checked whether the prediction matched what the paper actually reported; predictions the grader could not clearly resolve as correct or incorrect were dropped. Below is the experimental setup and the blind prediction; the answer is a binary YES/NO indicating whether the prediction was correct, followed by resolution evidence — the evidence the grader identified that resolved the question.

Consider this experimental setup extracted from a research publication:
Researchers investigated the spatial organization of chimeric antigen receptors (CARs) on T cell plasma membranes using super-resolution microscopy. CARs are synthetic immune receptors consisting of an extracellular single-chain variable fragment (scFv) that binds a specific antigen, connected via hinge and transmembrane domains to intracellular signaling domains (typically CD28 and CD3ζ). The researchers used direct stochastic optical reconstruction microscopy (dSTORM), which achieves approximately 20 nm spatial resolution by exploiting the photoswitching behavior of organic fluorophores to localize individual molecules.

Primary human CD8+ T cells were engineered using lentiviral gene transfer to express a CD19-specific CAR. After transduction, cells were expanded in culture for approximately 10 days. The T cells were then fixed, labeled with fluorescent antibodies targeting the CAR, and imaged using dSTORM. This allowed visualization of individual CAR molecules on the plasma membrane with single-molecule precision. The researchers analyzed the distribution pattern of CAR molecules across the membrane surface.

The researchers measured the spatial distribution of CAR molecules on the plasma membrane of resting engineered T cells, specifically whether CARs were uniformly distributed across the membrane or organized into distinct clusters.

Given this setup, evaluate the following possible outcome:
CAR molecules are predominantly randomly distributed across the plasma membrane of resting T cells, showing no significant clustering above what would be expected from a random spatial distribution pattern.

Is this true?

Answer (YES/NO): NO